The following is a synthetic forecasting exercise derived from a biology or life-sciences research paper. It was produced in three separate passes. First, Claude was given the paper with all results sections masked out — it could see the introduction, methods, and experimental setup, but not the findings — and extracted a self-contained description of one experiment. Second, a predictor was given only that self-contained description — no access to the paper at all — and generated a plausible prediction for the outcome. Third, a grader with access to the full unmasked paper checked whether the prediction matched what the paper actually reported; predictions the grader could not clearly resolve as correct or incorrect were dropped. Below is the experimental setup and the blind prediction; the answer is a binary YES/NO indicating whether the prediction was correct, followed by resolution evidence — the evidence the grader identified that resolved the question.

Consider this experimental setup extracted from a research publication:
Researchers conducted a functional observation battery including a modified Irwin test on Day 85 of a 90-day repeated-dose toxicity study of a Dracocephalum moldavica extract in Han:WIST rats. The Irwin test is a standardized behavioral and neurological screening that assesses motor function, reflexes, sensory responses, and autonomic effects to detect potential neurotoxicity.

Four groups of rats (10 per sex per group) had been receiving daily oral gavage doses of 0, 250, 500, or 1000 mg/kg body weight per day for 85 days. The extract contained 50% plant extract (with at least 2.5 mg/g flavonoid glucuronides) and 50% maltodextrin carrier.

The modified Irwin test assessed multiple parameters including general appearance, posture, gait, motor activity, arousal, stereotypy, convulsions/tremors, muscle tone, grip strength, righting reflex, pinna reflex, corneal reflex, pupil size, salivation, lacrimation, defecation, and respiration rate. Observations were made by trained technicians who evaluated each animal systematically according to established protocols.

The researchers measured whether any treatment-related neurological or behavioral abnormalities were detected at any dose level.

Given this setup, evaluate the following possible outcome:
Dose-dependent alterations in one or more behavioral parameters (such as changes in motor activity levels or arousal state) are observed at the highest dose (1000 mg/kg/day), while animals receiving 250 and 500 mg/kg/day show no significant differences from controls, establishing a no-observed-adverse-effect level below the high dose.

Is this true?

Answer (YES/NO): NO